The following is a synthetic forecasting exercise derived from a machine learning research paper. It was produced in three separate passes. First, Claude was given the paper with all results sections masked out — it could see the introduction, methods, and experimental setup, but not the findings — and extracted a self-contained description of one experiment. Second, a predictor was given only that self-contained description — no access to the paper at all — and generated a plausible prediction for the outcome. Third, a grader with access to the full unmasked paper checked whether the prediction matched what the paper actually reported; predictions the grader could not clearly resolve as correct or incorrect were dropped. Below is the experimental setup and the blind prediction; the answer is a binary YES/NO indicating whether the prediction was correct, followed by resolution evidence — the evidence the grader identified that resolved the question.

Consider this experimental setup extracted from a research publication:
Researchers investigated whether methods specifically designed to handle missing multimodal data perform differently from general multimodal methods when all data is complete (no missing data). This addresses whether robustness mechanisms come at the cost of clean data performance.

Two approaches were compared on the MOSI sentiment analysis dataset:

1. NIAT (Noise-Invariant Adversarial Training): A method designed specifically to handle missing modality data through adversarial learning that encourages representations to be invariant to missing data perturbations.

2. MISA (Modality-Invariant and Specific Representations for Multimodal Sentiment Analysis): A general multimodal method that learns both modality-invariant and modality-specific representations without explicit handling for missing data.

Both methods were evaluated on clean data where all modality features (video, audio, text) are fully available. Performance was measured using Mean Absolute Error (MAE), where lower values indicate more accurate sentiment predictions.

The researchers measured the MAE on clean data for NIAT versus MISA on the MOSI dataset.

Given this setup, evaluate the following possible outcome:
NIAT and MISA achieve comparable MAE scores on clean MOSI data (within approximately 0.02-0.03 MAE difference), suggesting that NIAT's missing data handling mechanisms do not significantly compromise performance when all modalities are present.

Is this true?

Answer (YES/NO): NO